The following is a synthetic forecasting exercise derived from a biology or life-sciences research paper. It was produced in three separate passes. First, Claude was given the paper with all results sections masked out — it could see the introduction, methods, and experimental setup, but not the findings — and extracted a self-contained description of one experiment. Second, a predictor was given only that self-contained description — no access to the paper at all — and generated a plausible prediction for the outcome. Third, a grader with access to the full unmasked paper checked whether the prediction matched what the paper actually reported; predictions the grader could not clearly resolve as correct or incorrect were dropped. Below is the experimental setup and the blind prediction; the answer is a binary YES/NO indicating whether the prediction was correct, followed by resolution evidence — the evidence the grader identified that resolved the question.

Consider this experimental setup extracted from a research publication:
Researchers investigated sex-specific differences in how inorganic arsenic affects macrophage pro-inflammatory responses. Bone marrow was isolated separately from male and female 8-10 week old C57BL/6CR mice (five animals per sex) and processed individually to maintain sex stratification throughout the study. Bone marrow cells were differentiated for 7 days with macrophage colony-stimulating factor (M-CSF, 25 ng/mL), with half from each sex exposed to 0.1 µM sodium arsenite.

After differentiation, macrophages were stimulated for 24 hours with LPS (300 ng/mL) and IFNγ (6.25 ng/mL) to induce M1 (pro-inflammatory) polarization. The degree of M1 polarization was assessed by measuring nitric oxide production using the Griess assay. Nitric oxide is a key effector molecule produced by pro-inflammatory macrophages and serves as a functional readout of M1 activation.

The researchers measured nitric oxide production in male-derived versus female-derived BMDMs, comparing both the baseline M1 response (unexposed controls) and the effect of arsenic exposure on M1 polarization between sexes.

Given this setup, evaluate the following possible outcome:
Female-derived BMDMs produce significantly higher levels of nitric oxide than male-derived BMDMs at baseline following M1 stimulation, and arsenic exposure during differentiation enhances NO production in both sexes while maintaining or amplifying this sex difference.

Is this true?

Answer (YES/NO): NO